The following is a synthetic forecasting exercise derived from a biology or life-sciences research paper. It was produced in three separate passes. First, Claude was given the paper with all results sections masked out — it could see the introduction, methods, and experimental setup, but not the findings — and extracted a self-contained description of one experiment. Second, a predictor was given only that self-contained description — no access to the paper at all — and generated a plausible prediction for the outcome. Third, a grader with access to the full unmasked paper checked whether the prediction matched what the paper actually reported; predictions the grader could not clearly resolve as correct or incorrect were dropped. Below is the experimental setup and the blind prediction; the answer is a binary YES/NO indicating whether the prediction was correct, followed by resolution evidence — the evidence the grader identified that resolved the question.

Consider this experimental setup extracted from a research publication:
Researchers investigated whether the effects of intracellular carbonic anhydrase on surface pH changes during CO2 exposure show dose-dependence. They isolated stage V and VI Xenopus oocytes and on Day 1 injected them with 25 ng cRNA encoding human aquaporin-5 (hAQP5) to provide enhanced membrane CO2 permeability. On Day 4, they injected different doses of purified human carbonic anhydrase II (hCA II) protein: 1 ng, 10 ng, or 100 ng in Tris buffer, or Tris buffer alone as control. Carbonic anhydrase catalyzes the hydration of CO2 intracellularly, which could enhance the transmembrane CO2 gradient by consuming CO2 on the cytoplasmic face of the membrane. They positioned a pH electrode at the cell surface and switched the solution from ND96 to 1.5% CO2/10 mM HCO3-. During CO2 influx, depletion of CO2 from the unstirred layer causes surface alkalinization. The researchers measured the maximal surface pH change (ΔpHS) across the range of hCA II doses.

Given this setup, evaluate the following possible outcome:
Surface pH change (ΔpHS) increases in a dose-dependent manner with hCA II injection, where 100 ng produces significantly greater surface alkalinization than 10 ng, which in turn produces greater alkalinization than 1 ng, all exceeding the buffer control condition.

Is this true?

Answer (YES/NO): NO